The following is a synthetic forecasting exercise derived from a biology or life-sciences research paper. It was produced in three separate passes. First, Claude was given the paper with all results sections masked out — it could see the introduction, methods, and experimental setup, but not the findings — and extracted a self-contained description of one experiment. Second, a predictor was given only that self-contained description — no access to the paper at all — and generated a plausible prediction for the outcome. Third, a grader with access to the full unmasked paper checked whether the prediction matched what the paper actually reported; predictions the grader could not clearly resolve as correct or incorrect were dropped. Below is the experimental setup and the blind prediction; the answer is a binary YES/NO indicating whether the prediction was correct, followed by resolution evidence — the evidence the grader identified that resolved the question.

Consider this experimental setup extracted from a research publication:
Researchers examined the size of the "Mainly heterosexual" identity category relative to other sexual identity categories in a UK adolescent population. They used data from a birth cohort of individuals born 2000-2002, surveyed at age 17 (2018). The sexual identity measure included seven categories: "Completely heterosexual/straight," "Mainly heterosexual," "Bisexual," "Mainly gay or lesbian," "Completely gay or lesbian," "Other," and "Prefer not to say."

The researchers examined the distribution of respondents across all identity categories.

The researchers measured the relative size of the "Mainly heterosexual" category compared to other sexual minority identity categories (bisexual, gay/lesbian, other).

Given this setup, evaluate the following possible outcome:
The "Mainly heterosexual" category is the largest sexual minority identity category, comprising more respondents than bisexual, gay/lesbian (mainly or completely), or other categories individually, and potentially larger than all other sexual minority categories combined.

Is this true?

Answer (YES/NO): YES